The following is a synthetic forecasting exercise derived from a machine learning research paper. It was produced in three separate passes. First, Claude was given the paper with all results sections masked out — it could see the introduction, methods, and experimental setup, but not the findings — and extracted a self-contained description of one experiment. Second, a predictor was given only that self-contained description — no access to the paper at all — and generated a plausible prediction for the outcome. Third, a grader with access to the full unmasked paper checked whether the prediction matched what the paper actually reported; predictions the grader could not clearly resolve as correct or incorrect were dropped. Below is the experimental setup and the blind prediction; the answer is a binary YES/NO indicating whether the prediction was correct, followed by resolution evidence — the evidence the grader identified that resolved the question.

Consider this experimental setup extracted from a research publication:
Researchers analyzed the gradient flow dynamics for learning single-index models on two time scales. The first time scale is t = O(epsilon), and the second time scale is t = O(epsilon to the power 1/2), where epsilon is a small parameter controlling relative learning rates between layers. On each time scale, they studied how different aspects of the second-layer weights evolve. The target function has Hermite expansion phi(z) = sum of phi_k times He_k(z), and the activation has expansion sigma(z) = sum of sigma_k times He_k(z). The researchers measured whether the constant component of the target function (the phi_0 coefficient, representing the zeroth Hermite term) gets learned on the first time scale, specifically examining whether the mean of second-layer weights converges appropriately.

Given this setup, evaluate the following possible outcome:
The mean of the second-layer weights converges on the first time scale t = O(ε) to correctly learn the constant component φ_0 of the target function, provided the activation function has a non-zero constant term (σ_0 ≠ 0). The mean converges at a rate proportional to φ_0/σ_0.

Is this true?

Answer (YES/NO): NO